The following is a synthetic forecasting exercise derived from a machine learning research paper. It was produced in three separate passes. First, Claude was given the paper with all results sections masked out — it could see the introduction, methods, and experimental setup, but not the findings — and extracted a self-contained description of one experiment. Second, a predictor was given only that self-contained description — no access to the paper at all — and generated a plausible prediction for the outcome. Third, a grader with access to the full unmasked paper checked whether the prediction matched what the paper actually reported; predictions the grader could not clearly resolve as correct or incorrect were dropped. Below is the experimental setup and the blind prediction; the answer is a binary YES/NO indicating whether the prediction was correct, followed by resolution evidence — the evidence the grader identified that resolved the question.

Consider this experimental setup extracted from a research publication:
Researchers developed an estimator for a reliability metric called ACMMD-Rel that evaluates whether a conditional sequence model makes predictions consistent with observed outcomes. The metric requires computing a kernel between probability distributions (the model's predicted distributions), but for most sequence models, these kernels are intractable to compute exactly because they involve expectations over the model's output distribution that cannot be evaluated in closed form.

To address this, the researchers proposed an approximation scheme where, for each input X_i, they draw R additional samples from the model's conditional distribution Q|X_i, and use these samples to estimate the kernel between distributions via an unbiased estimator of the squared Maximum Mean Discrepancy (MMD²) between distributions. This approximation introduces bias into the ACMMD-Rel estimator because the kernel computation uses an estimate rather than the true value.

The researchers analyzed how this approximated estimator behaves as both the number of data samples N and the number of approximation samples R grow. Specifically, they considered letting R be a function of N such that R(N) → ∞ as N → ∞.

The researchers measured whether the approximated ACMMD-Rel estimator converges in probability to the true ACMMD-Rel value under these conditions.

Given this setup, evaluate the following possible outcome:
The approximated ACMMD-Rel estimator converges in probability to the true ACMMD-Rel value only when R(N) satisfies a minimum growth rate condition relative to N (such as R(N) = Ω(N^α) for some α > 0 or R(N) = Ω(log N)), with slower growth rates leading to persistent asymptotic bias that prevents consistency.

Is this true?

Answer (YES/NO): NO